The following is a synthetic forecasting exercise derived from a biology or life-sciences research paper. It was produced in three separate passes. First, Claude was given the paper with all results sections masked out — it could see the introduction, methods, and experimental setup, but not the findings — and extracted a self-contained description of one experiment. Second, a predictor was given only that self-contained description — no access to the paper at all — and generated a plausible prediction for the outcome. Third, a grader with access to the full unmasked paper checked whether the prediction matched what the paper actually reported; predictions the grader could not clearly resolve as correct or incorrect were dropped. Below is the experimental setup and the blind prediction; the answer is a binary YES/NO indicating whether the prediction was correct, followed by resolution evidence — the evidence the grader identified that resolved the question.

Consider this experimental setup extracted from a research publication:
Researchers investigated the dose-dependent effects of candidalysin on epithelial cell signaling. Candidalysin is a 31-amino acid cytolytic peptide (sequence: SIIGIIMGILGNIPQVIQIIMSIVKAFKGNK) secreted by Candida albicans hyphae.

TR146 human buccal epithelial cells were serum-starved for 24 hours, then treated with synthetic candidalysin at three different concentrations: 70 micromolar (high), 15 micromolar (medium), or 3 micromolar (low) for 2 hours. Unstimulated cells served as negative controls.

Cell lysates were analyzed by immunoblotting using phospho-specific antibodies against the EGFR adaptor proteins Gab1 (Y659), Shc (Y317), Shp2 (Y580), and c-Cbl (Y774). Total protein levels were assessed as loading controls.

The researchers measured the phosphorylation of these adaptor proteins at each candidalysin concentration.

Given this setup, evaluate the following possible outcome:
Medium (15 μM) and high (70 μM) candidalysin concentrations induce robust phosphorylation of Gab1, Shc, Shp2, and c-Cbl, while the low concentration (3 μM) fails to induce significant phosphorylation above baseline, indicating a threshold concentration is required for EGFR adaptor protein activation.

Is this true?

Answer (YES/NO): NO